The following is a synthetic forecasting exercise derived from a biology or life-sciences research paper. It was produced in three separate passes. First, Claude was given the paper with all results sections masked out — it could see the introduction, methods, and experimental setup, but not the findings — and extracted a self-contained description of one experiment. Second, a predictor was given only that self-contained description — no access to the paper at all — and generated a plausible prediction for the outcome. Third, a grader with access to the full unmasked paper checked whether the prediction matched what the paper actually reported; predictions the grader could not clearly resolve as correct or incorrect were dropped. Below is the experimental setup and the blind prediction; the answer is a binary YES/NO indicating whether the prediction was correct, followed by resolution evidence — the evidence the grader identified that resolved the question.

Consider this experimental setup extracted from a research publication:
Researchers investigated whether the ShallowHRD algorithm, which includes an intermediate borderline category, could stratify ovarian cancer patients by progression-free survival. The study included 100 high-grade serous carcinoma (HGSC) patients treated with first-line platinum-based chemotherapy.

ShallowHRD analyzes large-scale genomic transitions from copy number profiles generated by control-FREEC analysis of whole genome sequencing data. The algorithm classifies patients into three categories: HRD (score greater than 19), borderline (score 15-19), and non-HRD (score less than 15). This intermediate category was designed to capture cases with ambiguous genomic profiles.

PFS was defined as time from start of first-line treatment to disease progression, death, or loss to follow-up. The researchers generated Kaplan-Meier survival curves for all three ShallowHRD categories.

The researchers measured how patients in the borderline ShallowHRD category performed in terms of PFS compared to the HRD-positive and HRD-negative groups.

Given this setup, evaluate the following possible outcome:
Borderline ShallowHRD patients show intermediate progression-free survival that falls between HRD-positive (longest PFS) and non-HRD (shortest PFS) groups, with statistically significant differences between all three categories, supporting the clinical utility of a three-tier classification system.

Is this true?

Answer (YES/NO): NO